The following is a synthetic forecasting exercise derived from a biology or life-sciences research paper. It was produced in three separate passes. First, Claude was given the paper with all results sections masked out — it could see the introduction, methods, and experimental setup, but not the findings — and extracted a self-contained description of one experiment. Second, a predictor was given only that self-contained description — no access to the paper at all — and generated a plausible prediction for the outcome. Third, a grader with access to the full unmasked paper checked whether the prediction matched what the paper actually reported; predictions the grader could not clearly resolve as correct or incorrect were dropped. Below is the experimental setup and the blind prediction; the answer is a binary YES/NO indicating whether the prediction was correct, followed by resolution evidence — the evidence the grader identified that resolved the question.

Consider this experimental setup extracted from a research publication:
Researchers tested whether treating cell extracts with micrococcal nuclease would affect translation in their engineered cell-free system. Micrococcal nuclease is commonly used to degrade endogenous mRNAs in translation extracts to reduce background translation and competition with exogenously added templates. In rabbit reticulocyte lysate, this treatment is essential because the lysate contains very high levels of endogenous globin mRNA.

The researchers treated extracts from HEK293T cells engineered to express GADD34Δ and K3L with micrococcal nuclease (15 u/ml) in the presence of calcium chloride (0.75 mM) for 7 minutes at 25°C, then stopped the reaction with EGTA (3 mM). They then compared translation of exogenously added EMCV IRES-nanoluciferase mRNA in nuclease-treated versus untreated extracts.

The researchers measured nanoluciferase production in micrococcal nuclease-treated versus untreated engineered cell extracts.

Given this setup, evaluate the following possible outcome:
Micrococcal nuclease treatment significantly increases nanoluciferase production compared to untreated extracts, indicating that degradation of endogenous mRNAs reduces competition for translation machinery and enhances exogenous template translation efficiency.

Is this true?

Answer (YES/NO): NO